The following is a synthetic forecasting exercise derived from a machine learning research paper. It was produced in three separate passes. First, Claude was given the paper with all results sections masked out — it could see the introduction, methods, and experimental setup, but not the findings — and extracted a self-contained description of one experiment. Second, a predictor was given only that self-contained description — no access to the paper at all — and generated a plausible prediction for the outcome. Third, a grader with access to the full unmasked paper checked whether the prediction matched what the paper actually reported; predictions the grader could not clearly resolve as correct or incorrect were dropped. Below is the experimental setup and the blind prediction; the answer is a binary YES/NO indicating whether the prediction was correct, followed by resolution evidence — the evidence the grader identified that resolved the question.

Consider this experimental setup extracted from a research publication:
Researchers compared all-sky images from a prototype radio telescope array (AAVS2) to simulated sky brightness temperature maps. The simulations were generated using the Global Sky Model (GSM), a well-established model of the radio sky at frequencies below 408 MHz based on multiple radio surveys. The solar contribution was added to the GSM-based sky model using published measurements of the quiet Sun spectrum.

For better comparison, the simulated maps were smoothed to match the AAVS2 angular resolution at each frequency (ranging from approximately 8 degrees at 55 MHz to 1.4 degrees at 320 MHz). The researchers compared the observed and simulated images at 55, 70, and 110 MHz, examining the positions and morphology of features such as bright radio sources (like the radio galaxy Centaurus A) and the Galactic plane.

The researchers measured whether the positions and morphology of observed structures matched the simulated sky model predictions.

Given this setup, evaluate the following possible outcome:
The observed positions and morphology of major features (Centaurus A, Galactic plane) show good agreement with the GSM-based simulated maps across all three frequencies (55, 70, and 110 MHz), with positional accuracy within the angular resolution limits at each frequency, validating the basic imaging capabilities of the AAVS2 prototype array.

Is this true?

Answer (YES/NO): NO